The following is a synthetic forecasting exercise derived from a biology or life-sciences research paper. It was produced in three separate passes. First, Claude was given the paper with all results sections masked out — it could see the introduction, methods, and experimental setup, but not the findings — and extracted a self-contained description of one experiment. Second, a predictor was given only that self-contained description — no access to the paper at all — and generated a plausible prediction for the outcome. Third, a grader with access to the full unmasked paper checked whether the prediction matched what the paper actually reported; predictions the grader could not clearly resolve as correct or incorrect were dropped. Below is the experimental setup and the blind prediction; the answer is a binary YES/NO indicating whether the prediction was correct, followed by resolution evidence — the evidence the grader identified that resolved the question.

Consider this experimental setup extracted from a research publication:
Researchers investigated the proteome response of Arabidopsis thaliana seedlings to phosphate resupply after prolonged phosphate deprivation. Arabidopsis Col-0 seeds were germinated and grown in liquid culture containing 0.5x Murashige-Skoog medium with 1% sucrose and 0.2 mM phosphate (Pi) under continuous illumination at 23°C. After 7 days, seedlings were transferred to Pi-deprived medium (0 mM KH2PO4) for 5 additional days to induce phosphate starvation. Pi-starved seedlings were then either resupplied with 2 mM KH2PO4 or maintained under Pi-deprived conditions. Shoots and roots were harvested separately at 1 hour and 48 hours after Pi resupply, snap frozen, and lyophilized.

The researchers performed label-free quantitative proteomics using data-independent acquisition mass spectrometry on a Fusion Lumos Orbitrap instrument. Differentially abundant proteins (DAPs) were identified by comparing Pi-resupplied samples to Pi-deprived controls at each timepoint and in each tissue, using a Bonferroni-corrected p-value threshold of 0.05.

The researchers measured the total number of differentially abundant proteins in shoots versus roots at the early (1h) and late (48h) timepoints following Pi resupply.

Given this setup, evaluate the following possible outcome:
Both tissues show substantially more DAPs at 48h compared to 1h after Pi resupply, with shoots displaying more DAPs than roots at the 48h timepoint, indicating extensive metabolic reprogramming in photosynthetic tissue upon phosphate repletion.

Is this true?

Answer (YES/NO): YES